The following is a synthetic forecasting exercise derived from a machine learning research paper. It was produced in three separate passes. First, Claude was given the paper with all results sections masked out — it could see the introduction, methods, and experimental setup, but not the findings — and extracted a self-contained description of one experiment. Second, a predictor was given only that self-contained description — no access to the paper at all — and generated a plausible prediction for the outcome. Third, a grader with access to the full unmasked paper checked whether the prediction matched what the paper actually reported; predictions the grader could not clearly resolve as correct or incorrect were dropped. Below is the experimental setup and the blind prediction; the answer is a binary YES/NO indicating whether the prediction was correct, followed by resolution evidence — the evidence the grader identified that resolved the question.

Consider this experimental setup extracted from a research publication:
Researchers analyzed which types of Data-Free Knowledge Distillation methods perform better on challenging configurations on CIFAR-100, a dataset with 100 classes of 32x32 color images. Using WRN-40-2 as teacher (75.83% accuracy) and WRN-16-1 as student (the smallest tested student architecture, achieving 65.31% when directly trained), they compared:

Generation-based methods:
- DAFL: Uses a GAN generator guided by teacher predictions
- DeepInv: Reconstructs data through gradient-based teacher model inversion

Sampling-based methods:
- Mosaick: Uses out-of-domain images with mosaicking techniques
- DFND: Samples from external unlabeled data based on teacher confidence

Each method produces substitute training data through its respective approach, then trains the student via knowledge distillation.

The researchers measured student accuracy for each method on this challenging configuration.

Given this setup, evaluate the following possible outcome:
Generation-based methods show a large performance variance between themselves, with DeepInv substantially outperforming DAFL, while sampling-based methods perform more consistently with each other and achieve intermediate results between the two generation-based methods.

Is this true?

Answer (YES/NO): NO